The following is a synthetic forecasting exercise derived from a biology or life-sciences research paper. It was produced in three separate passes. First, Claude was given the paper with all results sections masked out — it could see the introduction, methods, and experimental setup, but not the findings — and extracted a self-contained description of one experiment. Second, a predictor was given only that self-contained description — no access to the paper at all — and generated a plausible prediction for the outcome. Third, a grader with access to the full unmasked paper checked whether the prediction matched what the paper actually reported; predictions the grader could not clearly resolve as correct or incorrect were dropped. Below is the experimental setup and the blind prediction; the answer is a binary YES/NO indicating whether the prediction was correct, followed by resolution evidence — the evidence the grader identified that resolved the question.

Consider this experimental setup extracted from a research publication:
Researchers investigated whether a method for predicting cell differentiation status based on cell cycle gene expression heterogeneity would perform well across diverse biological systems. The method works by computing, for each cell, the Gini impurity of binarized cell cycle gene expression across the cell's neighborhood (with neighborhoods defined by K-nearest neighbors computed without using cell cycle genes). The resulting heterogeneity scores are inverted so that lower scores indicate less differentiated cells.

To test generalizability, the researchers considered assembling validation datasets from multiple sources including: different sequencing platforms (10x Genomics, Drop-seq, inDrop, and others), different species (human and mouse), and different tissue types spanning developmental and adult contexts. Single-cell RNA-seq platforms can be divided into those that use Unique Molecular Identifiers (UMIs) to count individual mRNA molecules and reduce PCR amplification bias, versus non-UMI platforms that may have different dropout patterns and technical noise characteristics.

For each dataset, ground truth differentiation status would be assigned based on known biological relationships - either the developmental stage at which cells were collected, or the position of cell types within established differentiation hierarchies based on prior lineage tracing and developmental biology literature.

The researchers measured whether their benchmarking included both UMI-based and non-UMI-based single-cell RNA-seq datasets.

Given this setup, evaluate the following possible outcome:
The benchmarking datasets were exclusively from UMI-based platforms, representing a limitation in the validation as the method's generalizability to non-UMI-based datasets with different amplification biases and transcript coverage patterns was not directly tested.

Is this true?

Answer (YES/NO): YES